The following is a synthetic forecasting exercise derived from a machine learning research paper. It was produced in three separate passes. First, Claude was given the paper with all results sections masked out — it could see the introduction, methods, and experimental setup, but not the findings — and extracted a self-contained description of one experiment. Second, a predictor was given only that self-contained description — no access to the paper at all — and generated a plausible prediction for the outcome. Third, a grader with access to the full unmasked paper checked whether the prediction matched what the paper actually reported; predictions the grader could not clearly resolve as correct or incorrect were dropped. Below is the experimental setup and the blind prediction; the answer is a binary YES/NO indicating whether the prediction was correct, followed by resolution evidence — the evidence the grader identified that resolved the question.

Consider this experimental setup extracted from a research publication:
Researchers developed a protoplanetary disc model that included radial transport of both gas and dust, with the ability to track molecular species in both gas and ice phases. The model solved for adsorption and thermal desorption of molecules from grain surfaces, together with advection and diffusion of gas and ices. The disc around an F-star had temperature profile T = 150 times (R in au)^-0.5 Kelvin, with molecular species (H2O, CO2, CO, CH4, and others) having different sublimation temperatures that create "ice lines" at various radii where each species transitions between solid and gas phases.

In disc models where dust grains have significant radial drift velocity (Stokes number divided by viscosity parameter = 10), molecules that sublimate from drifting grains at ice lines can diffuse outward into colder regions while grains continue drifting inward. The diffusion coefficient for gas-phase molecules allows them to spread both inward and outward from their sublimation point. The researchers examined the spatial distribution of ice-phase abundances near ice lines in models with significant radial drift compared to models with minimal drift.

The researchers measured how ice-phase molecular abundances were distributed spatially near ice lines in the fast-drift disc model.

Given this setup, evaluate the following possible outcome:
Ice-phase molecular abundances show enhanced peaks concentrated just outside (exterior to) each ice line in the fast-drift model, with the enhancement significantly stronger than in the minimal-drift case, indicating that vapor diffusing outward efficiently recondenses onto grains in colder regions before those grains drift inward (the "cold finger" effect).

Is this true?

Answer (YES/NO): YES